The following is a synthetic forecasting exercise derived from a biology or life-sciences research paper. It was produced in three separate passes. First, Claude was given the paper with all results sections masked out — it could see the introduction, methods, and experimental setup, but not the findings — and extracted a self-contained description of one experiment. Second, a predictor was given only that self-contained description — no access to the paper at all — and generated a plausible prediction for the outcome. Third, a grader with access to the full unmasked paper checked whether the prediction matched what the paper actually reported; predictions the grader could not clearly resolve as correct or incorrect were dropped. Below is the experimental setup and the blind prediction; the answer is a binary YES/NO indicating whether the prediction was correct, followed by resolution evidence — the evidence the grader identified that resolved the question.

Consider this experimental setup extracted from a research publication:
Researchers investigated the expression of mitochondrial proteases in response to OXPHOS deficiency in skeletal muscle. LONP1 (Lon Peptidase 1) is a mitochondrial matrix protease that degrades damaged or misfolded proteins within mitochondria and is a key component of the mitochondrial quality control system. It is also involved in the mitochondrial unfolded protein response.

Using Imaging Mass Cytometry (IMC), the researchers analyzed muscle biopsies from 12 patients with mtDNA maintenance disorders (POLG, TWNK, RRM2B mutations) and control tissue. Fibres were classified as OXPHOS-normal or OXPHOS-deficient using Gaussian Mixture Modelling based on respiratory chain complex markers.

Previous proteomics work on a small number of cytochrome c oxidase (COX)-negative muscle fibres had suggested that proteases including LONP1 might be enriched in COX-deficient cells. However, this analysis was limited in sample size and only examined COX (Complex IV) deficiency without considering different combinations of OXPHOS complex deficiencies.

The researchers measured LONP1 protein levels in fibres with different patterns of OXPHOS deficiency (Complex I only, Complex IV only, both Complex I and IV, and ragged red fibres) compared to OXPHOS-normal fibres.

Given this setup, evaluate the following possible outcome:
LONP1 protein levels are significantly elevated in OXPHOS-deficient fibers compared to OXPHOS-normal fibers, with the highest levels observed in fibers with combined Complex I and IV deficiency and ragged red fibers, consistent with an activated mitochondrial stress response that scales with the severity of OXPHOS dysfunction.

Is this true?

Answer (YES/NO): NO